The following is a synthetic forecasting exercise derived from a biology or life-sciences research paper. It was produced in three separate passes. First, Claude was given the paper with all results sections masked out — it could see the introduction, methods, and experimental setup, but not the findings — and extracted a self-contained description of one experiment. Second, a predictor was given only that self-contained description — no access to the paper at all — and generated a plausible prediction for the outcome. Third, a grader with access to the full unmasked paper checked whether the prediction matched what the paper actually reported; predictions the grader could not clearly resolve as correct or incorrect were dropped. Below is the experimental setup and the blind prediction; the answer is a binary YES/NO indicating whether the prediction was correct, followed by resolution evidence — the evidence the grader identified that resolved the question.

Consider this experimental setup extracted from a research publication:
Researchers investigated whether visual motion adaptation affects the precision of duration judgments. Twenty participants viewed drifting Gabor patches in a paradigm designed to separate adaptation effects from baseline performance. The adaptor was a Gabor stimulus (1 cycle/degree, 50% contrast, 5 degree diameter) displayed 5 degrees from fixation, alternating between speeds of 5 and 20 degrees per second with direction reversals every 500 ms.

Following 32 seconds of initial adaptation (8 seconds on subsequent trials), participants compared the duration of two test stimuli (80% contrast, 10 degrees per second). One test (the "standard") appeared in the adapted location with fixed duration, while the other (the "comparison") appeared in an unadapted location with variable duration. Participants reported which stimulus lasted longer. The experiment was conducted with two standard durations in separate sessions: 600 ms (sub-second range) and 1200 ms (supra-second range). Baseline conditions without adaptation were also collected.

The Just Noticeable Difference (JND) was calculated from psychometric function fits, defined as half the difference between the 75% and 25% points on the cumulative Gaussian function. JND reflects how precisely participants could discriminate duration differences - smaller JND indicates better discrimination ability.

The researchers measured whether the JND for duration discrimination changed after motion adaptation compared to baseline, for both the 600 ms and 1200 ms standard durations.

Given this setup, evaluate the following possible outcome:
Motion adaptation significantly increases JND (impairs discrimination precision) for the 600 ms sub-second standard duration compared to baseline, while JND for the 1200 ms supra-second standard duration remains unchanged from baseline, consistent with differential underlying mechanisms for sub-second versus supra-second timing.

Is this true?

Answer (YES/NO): NO